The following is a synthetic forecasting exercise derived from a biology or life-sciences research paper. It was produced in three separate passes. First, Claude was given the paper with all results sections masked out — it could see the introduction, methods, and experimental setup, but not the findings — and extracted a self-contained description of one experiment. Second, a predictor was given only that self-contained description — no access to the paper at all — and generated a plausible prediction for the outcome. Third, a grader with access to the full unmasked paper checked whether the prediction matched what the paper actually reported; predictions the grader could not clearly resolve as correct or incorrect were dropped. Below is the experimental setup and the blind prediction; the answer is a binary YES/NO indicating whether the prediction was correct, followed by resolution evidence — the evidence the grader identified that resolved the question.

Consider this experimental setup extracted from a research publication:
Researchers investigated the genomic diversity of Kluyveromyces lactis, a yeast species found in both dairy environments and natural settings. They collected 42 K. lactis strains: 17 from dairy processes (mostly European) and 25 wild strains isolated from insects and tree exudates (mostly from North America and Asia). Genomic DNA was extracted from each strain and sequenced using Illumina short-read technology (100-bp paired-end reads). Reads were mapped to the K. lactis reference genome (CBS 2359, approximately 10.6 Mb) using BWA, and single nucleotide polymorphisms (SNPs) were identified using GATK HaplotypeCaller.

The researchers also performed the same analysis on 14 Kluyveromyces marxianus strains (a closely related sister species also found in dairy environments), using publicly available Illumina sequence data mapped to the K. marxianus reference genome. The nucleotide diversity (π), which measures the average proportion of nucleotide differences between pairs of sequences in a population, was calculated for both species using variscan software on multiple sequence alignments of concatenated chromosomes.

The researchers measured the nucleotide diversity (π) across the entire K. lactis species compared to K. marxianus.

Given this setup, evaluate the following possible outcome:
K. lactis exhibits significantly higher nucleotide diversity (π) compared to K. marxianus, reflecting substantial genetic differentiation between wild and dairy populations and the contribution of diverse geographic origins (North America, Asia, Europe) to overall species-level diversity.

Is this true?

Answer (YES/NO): YES